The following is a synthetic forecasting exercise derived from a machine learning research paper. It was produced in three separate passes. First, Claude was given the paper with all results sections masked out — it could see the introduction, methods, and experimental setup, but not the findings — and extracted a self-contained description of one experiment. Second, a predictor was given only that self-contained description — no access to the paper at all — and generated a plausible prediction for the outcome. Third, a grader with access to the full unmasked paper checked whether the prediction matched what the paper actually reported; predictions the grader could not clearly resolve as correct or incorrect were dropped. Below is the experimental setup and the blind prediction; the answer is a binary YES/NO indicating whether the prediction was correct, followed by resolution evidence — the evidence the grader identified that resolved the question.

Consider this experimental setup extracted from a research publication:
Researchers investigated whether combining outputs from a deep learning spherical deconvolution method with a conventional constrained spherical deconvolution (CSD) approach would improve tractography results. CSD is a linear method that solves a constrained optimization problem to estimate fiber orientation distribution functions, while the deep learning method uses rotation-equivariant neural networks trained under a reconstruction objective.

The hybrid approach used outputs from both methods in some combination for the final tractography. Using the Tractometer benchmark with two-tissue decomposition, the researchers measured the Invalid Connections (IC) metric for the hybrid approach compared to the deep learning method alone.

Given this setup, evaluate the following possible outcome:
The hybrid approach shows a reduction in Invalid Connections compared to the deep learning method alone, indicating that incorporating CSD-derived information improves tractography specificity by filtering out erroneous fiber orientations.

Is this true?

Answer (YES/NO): YES